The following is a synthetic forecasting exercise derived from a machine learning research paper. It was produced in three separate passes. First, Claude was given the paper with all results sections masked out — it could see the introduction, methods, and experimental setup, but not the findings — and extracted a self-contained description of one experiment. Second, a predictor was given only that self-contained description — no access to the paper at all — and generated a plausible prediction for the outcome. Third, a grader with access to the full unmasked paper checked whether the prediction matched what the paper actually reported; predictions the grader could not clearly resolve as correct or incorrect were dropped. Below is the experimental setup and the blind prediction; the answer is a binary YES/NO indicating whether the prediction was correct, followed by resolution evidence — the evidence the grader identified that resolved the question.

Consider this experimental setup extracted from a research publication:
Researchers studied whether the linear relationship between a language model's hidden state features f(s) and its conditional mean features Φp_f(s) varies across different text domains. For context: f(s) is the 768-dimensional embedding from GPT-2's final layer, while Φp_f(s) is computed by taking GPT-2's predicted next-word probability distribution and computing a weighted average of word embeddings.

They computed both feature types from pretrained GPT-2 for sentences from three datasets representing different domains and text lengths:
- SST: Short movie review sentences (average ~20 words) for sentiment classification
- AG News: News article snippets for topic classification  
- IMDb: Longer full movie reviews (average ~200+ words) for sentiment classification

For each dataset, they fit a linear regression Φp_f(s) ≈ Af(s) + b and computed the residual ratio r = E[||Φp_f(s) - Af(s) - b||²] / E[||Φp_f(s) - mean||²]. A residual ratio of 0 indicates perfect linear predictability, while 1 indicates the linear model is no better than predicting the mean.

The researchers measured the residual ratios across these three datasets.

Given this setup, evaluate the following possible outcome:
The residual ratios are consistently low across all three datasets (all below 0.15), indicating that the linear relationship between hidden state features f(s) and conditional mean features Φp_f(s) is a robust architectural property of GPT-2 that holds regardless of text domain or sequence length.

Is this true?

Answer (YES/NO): NO